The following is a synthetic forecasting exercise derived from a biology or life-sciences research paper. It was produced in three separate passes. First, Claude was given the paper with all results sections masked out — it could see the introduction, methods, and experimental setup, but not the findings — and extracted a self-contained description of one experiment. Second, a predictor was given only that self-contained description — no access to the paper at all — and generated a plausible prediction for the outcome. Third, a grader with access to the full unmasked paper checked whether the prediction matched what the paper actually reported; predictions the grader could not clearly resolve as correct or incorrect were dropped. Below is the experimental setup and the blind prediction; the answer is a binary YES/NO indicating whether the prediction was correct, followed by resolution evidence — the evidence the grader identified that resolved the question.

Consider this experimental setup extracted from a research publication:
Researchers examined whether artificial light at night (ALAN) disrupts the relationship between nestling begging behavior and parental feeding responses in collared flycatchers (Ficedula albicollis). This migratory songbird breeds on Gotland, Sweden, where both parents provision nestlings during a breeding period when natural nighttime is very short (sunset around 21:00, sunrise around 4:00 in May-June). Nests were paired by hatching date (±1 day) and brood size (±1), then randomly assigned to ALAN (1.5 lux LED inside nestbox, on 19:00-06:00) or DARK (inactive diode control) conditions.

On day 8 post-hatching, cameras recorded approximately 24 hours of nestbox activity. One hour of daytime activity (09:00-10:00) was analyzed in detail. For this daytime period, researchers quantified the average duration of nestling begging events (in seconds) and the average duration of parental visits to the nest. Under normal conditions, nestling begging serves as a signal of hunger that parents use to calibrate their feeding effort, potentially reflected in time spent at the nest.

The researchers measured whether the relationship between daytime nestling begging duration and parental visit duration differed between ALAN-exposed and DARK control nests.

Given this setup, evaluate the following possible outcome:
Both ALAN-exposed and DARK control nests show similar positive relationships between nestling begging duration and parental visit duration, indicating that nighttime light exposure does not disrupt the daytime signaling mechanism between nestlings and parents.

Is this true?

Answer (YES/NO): YES